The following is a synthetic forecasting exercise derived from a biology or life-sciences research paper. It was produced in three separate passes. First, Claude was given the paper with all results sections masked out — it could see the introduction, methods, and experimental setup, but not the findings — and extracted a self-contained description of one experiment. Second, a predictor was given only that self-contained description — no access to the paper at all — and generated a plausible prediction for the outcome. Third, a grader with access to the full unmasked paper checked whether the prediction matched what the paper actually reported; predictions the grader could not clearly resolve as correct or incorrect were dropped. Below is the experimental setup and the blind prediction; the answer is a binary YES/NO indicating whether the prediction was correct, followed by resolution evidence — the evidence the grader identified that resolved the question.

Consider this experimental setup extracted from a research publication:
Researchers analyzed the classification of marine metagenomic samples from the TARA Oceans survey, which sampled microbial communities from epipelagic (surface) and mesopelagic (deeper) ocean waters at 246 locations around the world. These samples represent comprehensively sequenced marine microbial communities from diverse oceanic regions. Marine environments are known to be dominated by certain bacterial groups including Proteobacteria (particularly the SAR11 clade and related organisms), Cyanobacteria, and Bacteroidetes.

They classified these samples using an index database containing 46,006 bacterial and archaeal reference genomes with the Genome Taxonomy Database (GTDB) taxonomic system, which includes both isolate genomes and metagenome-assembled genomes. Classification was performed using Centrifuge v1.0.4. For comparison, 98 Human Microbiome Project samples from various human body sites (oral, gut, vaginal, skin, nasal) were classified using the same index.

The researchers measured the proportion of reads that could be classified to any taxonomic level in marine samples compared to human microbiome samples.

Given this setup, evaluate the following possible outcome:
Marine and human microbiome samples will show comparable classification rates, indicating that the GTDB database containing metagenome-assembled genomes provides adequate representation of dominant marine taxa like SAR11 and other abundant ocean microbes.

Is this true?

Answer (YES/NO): NO